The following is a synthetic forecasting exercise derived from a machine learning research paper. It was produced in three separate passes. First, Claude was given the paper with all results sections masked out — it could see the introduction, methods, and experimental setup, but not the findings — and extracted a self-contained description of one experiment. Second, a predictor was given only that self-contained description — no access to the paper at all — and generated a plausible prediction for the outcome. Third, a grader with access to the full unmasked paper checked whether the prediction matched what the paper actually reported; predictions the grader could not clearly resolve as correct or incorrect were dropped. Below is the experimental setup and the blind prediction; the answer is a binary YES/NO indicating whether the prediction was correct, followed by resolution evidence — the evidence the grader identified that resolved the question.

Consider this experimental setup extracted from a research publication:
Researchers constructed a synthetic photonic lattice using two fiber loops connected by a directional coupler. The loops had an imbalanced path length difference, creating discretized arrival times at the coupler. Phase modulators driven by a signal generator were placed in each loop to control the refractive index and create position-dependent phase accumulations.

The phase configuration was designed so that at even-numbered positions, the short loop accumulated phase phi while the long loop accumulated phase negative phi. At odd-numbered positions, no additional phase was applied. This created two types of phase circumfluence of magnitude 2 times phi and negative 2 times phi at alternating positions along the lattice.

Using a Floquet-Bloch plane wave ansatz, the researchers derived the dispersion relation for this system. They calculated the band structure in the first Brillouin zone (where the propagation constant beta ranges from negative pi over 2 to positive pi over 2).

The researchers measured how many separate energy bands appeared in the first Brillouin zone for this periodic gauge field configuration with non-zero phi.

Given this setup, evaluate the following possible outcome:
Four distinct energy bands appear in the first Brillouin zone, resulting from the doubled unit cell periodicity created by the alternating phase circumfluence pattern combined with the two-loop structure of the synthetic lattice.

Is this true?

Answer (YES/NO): NO